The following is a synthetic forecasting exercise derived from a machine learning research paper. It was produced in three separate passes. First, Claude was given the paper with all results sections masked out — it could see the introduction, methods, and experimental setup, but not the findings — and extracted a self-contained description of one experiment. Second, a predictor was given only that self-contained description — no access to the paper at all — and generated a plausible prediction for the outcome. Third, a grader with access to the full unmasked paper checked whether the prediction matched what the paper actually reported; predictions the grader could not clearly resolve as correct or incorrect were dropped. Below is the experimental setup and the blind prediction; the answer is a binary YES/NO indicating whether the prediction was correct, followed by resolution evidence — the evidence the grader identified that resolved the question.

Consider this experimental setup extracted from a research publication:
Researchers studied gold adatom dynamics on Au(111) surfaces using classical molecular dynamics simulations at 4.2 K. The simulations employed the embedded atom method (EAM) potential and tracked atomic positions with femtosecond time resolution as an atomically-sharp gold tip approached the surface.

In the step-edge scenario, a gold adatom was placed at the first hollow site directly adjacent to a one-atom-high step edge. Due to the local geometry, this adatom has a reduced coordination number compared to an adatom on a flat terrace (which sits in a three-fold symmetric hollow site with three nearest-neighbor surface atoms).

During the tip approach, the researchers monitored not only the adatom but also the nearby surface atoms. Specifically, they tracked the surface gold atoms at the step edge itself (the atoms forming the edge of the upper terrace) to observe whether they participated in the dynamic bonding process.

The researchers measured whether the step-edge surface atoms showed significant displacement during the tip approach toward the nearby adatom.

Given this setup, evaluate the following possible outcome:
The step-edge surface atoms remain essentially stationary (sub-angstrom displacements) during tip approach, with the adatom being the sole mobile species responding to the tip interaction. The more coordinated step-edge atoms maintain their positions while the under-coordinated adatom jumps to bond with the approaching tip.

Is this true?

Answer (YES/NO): NO